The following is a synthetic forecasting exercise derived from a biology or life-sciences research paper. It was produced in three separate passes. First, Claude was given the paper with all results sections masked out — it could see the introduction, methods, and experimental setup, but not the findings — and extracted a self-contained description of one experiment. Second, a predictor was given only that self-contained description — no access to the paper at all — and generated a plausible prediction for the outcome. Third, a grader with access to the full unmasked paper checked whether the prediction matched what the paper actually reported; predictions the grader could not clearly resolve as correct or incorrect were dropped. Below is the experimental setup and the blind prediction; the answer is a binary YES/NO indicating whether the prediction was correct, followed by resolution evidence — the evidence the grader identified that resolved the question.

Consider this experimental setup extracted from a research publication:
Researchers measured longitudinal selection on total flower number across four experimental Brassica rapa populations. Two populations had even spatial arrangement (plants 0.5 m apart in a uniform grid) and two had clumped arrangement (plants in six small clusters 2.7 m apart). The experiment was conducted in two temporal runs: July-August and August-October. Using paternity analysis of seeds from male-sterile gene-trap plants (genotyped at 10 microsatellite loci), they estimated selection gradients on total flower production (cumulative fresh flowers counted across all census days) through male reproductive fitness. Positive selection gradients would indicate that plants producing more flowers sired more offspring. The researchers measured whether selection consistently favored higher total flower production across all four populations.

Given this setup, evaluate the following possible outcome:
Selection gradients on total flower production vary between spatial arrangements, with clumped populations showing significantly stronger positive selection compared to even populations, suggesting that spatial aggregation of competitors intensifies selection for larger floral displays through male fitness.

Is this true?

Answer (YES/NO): NO